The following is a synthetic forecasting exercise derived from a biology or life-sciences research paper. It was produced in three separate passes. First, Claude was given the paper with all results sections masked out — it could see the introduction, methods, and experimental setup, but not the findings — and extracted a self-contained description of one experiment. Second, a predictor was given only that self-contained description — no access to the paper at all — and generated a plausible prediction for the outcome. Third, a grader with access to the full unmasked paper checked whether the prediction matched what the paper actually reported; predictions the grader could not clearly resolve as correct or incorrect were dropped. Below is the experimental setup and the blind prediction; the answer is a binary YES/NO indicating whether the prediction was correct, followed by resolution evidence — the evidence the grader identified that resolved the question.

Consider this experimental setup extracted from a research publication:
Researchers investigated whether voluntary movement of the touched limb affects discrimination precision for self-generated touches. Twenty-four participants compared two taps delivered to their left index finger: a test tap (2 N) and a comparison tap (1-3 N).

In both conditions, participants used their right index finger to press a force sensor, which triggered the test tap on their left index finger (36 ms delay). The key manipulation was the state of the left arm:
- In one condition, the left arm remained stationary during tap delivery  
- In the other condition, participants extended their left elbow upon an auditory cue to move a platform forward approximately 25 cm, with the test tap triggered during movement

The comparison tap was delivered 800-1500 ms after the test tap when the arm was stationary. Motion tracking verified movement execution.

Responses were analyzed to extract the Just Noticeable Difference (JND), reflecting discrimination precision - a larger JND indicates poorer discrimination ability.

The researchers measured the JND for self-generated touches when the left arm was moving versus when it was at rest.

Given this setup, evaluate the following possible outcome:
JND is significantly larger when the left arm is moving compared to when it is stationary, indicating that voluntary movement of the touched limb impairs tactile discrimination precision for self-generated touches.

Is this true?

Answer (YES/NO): YES